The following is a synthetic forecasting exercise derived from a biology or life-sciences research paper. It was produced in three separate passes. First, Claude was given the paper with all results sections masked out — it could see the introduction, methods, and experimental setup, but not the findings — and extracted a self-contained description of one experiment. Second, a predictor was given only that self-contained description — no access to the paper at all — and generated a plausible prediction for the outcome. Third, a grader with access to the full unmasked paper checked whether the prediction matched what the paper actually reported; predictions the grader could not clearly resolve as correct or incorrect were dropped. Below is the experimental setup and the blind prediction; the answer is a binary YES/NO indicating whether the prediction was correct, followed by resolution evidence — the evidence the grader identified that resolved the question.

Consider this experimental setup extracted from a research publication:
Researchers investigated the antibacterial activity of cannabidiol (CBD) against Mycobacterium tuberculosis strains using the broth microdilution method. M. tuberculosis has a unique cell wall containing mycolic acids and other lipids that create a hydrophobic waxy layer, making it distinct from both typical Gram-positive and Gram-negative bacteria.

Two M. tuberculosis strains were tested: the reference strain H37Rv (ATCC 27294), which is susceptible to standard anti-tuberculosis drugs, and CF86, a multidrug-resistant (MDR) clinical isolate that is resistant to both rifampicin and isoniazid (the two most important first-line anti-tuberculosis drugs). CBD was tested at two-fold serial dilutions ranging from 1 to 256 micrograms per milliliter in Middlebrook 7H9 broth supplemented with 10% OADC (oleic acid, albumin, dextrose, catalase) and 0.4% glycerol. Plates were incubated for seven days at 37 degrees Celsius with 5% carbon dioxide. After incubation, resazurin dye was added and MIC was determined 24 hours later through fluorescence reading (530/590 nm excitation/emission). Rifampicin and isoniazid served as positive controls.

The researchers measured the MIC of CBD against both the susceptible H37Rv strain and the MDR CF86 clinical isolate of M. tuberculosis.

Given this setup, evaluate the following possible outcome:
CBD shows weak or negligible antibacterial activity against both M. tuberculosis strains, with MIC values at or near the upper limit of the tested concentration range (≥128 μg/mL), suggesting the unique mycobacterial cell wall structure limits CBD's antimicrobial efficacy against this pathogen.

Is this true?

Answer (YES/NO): NO